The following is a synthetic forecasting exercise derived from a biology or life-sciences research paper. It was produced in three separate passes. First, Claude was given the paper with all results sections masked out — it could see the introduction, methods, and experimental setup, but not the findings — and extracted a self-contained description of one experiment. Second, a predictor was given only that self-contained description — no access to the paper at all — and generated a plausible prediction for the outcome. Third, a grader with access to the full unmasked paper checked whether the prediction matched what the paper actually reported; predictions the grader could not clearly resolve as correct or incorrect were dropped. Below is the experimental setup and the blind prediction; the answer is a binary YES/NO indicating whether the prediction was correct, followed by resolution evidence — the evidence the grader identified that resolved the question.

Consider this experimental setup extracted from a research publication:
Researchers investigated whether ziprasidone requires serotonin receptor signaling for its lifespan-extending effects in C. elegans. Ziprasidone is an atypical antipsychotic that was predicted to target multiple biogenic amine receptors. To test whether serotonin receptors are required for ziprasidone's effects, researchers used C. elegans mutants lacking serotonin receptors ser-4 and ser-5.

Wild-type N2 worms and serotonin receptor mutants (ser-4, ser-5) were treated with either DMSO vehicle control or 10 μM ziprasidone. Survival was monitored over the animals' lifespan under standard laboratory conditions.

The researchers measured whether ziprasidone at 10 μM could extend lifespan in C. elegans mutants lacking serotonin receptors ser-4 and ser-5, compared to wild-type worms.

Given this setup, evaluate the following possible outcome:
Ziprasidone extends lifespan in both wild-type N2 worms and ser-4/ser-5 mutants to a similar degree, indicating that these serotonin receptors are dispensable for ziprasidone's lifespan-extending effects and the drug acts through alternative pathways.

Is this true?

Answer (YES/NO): NO